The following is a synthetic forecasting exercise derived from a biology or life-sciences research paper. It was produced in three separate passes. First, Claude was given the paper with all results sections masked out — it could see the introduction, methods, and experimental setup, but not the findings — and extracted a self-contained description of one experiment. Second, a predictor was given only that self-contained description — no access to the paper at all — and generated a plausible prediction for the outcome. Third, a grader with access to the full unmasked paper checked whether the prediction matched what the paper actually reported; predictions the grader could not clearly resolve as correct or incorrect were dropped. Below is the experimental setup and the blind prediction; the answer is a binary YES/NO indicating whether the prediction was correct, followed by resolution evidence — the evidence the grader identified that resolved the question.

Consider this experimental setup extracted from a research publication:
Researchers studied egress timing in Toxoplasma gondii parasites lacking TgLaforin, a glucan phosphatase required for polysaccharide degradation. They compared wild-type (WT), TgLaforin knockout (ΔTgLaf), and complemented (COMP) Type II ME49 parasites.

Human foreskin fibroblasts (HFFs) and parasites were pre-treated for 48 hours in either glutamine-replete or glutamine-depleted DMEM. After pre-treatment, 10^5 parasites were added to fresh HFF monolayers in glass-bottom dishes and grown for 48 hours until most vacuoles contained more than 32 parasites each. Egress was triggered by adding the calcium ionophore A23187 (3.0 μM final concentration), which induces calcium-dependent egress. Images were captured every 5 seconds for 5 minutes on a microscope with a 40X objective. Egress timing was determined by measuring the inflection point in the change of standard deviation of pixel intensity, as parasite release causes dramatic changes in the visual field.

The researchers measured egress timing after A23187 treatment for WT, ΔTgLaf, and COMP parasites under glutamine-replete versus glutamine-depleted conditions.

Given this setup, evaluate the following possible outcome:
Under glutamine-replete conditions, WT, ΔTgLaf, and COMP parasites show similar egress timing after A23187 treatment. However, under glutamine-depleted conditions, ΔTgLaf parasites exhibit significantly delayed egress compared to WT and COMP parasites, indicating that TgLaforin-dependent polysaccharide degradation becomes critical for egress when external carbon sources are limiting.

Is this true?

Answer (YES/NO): NO